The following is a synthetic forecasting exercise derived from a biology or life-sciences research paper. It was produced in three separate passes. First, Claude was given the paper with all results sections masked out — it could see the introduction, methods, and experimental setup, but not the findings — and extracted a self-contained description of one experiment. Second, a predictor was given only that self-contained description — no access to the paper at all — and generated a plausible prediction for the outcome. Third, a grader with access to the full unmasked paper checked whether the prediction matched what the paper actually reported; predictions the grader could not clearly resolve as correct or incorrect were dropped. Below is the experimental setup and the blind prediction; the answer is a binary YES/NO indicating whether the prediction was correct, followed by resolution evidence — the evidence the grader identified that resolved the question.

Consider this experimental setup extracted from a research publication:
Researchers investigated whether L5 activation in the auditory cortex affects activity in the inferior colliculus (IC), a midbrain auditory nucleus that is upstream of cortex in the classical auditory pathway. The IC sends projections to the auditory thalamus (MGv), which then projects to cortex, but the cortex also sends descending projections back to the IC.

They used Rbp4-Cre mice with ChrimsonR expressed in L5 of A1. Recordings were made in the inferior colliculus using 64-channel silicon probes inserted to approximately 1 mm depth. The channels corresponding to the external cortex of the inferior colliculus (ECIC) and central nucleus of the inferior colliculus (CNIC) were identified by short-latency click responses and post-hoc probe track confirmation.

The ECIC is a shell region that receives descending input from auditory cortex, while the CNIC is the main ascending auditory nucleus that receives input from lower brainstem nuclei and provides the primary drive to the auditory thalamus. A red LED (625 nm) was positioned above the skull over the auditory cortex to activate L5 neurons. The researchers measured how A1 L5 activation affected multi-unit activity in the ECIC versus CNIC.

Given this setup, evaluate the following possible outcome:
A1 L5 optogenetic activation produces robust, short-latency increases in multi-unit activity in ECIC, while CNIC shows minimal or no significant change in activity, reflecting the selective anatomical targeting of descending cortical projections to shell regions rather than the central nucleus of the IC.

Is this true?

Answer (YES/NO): NO